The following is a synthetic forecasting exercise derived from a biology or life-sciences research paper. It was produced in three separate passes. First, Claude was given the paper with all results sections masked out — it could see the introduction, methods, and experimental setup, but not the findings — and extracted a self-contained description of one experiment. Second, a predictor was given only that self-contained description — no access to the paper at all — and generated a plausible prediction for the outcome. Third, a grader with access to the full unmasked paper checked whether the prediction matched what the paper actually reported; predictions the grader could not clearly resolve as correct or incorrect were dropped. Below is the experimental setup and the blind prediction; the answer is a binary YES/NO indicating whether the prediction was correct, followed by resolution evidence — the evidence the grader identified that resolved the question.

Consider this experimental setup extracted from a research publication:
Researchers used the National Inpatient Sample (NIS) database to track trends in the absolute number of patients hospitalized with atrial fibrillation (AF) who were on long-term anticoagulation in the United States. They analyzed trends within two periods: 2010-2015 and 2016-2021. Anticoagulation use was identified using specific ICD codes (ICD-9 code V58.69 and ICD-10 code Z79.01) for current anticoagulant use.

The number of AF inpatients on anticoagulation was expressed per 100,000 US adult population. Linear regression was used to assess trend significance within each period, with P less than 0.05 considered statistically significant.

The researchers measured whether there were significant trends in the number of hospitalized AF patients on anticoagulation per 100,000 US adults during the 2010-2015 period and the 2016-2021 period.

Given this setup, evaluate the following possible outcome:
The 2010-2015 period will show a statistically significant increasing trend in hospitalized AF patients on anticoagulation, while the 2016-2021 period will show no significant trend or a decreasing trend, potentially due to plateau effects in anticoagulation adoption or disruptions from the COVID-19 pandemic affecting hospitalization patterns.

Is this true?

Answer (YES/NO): NO